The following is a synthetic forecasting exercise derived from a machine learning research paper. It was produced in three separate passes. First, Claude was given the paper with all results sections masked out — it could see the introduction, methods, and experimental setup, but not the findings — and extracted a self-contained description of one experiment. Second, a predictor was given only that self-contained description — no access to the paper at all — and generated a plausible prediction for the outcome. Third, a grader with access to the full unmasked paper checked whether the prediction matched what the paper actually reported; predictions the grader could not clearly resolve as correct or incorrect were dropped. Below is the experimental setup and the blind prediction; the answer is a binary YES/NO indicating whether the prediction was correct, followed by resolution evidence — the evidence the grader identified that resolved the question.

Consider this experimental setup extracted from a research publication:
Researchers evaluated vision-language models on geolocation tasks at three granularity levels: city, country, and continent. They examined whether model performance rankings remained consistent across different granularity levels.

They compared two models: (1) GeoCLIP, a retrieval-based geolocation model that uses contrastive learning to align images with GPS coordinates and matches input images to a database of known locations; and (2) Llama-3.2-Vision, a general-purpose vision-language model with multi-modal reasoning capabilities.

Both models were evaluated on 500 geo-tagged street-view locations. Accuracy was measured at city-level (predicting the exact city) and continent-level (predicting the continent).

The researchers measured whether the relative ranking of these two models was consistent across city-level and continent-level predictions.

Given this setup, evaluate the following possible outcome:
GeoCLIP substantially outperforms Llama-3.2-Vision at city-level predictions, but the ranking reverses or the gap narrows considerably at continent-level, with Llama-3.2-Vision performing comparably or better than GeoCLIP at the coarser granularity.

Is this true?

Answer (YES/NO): NO